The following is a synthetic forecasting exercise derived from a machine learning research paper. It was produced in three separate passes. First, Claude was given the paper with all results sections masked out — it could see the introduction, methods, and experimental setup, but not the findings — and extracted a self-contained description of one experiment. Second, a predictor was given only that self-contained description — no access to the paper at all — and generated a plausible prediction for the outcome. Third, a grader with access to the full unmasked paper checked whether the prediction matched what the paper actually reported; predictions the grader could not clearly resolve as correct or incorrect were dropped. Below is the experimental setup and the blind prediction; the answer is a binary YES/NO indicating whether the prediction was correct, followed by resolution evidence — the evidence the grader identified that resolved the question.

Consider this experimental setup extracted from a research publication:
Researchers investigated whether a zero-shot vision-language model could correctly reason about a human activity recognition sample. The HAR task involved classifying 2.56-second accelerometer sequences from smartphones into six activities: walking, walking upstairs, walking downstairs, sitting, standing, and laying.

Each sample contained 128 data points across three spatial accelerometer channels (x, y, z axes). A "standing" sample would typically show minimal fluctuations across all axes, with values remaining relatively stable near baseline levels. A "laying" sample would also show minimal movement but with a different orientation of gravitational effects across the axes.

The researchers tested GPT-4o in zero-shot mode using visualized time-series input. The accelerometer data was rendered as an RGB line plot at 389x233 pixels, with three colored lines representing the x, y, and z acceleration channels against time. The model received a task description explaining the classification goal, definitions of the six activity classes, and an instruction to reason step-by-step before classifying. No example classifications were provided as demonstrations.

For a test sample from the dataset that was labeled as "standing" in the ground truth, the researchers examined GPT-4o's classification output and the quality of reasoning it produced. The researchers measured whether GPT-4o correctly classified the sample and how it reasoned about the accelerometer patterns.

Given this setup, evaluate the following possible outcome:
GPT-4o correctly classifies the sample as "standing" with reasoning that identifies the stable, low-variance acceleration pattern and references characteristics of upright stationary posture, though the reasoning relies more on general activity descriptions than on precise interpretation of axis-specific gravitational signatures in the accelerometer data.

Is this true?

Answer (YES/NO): NO